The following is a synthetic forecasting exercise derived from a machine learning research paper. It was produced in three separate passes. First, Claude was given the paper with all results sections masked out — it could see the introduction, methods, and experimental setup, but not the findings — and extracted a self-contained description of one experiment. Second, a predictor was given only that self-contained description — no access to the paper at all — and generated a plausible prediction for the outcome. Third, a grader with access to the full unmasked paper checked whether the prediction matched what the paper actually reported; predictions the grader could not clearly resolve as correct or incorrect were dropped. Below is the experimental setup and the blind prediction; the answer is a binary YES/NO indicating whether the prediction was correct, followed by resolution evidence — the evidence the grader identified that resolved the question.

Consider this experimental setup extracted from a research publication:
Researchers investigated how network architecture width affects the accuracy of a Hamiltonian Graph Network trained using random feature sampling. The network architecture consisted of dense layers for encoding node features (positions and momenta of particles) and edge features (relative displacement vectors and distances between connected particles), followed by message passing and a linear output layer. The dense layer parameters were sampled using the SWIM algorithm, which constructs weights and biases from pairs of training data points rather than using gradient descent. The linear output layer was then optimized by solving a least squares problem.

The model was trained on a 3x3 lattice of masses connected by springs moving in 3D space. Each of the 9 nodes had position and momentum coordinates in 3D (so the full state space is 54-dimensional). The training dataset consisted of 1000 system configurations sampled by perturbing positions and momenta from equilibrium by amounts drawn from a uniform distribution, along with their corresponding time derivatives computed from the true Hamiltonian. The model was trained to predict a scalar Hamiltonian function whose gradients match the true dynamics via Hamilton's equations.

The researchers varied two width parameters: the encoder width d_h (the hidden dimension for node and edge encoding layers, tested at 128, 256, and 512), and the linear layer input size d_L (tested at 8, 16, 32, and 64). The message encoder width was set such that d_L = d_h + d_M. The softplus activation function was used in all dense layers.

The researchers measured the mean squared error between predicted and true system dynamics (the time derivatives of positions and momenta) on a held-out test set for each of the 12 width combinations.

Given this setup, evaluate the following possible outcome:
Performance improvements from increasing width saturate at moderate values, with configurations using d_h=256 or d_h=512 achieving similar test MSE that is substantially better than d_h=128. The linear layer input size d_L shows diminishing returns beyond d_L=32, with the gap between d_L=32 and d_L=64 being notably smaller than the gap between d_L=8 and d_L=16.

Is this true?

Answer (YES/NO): NO